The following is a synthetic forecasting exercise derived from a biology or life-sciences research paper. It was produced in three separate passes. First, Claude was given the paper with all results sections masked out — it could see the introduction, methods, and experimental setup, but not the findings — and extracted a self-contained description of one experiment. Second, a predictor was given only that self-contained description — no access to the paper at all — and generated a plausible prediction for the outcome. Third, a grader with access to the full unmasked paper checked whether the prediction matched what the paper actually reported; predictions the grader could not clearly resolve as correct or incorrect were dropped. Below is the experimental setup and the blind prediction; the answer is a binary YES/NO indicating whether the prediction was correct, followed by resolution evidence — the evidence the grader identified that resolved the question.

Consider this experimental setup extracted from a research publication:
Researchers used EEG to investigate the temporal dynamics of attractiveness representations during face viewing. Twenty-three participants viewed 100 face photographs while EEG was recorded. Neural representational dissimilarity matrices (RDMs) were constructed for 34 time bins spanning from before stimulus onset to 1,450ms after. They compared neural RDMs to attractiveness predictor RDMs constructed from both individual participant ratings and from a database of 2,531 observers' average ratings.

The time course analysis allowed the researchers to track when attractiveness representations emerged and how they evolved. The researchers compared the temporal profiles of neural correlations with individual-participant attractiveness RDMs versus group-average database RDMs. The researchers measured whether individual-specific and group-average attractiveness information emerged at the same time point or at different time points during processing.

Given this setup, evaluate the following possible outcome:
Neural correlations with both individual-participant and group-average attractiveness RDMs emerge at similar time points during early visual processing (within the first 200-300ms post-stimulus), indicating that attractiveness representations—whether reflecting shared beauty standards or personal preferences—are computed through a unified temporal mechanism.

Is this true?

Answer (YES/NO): YES